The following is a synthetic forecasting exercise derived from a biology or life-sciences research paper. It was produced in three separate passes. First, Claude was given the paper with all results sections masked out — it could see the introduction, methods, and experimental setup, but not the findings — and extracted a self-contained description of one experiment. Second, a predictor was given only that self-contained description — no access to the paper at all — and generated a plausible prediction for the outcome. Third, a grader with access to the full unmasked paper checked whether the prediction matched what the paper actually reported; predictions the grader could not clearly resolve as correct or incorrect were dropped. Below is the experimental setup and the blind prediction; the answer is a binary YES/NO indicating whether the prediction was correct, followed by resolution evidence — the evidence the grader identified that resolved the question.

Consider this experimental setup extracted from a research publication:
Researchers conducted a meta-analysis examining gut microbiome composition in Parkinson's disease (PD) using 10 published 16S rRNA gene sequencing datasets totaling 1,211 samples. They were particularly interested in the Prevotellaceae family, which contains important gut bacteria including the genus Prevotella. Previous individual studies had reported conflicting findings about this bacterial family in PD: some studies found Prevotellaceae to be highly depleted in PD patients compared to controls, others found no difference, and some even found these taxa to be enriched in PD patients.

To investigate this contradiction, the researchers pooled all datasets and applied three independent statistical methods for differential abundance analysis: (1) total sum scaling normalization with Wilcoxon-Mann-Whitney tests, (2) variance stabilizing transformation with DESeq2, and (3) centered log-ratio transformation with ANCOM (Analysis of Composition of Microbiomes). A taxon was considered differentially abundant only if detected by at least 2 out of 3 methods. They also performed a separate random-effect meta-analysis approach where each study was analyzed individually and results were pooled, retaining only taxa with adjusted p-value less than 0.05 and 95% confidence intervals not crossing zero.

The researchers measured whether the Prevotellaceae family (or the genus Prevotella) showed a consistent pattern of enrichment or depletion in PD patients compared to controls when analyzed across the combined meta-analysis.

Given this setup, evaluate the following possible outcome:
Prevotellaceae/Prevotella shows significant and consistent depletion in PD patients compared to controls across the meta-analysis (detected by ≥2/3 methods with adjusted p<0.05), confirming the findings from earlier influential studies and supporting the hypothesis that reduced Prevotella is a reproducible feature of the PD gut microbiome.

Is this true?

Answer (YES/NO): NO